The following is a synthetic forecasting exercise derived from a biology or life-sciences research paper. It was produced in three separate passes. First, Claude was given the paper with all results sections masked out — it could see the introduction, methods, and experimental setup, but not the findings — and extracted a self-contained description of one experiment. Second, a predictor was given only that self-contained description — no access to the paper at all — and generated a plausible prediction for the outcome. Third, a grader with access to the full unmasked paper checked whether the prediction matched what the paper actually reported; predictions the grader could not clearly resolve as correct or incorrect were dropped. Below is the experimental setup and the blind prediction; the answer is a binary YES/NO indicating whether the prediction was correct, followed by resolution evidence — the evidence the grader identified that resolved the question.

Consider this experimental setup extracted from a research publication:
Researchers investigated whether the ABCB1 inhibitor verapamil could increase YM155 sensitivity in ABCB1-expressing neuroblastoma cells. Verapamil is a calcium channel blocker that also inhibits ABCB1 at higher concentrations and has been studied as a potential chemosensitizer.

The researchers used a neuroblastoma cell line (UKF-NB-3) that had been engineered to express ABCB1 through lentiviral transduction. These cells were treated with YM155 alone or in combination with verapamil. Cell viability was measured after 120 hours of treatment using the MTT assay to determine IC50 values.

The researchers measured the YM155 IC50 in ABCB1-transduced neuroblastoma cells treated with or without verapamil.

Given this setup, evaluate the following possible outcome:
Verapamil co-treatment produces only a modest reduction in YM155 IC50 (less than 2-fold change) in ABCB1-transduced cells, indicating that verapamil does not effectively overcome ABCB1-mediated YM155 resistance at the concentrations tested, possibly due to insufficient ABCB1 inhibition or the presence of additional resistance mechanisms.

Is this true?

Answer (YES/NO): NO